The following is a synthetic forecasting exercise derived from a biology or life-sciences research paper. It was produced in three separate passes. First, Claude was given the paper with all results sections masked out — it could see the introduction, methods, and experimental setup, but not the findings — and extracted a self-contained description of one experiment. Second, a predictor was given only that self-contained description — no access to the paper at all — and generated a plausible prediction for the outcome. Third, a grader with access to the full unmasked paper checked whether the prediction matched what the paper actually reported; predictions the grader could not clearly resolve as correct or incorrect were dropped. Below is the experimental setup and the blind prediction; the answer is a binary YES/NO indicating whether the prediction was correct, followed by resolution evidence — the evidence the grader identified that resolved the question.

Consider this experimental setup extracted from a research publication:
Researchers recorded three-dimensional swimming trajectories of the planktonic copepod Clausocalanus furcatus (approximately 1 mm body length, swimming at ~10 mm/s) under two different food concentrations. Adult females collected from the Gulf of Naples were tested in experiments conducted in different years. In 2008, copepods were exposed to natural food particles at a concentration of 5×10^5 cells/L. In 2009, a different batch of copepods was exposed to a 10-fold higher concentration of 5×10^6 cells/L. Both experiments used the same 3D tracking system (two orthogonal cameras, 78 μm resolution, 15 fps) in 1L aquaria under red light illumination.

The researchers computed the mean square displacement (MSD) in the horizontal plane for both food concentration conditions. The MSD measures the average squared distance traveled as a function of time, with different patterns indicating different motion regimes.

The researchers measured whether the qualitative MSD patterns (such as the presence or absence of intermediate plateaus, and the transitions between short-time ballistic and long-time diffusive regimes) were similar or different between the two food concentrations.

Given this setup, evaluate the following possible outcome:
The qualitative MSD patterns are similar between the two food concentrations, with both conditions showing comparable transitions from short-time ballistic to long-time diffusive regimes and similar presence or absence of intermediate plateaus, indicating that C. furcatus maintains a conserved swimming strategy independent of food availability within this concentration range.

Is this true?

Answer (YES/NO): YES